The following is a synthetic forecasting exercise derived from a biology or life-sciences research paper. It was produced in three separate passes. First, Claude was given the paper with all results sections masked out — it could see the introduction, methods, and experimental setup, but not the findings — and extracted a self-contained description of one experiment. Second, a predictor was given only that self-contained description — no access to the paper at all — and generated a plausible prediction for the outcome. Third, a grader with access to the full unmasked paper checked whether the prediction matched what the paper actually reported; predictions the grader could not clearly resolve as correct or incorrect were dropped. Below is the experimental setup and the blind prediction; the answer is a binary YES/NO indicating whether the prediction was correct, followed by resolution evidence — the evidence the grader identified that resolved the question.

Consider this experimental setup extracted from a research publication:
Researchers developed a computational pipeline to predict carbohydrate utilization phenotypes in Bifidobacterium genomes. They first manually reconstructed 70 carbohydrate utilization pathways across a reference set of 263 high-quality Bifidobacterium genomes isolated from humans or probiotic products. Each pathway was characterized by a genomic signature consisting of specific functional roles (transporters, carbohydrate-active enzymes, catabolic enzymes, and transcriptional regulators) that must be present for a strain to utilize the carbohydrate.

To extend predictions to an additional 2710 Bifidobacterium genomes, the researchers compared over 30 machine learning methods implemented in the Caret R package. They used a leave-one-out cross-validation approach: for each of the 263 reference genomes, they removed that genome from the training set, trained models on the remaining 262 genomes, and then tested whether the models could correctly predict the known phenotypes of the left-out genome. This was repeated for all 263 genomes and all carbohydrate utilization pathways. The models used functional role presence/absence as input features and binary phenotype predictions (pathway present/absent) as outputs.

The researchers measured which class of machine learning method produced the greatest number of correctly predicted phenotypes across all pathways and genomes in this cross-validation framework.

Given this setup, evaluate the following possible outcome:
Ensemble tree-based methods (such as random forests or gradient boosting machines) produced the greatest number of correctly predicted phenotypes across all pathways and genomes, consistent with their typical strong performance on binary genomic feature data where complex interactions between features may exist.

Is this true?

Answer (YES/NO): YES